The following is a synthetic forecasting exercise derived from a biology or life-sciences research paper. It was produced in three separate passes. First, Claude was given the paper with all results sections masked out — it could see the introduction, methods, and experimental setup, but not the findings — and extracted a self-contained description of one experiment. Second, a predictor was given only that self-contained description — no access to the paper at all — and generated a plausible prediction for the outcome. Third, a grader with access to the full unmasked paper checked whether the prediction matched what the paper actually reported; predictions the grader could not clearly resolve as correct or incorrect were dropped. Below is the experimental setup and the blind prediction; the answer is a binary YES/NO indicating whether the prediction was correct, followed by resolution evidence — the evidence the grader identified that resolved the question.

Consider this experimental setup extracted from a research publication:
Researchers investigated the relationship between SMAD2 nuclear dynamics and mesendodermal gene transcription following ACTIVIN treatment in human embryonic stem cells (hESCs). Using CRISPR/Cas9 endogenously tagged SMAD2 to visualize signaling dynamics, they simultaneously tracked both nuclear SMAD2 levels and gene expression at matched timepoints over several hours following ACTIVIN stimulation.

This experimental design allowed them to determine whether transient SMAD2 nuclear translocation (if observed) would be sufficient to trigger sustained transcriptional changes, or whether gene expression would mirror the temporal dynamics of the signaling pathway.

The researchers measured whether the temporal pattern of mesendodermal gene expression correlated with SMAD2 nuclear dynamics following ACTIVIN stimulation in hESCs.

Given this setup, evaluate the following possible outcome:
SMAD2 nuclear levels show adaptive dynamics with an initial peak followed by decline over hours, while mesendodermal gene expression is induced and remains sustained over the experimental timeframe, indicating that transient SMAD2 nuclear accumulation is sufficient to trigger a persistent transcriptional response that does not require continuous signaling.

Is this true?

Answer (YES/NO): NO